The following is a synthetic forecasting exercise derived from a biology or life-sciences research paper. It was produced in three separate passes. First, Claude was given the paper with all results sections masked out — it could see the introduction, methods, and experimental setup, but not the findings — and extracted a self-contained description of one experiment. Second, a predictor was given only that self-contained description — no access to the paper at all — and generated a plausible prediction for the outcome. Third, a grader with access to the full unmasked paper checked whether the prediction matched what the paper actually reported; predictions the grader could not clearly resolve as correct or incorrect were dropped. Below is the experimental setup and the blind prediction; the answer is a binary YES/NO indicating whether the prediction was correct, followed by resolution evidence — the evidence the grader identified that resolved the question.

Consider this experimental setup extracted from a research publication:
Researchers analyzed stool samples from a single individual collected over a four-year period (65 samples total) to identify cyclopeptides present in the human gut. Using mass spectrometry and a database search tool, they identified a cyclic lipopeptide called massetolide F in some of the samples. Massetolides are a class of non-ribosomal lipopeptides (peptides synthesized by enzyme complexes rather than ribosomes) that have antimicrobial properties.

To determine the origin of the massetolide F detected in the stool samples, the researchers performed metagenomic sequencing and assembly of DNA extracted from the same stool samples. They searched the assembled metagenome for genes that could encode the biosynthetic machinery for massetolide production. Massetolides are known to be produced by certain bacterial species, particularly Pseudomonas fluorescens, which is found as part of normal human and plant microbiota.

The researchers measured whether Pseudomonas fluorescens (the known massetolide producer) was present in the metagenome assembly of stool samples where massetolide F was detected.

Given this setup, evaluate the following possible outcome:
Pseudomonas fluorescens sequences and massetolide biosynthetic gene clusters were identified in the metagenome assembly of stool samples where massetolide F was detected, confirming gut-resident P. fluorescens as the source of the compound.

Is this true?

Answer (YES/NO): NO